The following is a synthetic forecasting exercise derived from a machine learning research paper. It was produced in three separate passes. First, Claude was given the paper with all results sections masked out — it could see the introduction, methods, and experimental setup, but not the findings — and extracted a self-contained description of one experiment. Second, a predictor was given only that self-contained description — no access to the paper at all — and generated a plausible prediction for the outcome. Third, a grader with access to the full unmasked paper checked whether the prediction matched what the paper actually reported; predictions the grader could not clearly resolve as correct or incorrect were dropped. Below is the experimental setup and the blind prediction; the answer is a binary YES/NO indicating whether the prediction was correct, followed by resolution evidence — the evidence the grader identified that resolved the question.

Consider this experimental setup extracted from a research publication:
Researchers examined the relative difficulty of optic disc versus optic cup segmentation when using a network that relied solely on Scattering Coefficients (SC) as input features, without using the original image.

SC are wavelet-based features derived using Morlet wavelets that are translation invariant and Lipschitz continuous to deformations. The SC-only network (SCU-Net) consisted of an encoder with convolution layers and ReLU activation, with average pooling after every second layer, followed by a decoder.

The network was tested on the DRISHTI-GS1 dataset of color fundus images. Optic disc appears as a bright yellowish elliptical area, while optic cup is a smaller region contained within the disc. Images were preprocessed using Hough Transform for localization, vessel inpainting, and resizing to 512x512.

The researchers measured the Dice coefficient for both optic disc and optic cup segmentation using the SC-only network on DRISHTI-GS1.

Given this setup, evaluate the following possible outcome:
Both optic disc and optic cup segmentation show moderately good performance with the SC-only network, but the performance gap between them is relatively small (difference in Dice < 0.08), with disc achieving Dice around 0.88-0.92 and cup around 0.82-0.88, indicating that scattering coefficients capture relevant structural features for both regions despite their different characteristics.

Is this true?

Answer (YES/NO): NO